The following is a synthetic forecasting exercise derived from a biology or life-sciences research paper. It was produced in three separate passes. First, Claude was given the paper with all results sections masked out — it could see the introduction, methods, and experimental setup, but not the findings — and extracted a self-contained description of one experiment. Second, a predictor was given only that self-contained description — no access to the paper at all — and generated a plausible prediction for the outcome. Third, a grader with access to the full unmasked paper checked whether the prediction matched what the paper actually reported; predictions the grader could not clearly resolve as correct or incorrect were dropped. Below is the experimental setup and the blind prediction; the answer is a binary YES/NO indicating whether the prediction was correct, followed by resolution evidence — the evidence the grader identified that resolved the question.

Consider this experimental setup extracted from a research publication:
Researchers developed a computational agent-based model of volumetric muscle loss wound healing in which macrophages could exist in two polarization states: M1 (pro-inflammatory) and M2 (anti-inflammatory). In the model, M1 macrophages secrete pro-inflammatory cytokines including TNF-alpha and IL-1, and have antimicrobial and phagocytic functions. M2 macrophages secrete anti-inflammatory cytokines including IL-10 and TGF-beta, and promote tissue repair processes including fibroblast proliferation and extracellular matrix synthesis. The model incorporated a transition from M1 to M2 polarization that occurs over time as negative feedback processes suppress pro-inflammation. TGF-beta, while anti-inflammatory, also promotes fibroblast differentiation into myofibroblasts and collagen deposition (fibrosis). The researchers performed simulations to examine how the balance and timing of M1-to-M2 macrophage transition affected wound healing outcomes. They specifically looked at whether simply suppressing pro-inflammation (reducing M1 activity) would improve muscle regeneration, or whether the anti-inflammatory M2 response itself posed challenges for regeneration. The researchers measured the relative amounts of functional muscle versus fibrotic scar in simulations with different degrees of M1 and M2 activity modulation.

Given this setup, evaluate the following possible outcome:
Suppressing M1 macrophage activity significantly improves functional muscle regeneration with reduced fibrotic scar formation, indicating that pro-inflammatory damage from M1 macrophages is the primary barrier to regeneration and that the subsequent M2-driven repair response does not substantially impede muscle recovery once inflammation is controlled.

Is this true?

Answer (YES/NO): NO